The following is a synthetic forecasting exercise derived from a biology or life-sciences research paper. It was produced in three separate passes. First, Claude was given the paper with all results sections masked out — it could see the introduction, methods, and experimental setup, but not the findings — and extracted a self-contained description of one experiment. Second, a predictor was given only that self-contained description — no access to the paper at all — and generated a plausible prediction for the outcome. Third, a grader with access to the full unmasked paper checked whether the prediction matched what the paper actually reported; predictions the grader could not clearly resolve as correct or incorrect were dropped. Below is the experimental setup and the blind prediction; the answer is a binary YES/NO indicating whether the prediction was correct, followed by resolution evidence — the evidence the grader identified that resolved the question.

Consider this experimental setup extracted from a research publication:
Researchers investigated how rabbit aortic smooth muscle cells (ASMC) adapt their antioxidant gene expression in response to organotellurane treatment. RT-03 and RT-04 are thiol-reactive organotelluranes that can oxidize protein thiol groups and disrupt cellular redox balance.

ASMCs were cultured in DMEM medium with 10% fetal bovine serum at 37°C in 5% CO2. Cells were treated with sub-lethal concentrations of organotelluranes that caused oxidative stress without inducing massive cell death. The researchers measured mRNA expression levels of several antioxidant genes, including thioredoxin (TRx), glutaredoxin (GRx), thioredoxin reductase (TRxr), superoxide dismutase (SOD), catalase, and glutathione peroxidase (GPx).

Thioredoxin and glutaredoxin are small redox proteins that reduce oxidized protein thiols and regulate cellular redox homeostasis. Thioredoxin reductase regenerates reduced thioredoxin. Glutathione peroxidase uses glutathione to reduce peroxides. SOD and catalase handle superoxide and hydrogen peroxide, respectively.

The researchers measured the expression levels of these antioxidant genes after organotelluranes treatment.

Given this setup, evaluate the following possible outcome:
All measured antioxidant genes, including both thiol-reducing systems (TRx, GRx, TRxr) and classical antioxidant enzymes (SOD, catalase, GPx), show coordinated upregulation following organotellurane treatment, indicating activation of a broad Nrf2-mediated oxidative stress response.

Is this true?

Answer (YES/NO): NO